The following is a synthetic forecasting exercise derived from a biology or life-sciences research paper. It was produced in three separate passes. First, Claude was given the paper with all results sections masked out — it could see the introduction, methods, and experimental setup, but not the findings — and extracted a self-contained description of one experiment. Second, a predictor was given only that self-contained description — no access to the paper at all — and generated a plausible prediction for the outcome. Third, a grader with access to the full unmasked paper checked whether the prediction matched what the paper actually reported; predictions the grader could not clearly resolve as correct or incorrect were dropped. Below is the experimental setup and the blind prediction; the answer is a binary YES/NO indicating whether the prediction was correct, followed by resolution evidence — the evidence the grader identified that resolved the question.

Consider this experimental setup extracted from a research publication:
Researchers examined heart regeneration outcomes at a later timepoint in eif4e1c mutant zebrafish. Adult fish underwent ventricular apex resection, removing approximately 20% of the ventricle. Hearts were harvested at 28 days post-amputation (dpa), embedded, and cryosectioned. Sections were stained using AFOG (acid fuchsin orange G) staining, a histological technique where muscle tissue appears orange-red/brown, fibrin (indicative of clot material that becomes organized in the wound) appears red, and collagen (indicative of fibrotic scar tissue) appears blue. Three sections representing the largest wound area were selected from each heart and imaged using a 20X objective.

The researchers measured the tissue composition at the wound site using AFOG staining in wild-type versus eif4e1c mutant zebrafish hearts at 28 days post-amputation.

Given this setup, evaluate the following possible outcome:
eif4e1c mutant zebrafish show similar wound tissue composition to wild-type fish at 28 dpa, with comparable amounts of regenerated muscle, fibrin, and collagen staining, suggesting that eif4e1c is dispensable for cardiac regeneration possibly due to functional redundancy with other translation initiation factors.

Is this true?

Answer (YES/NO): YES